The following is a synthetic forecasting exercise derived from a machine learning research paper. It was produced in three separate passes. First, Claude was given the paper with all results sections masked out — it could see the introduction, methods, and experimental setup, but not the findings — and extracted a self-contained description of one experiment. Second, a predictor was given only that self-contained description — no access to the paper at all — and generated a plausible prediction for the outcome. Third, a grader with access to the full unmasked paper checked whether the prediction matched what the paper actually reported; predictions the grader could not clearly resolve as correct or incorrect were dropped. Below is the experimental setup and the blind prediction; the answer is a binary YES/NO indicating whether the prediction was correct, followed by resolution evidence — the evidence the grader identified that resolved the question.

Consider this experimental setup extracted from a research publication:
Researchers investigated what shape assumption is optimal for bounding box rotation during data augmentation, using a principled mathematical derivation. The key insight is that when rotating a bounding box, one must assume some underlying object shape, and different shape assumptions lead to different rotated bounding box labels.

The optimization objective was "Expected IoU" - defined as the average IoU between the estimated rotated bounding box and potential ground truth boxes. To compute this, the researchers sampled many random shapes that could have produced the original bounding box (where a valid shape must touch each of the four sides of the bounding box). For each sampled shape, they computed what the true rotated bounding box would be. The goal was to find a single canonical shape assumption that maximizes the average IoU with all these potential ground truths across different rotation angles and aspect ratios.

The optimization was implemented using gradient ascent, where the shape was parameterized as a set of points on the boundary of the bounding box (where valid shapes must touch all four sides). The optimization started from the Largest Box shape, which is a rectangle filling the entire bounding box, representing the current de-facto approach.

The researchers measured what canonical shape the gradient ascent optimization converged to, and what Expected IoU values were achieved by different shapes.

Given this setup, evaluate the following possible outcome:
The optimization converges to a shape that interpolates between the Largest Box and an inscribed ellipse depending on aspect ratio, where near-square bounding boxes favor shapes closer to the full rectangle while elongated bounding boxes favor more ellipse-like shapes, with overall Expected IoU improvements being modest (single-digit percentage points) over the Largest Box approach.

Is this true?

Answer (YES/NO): NO